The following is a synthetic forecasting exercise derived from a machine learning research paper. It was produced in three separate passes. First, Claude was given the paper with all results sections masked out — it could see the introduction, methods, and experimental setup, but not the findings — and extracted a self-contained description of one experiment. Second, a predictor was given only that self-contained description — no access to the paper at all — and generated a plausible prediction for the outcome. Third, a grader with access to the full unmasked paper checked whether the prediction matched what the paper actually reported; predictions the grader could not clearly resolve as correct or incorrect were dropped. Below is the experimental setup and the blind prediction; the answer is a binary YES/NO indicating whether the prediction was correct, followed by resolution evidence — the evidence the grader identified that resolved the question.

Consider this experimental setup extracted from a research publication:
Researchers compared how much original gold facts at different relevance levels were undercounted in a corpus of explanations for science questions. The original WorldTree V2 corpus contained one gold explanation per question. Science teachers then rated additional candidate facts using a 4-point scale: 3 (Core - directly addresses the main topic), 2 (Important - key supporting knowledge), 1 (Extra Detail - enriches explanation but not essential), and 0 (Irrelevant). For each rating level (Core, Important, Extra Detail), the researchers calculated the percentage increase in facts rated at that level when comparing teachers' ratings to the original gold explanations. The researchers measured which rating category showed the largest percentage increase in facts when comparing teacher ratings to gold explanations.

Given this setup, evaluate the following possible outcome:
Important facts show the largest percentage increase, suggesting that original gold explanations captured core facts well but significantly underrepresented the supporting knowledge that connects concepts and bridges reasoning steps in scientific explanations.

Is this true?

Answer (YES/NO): NO